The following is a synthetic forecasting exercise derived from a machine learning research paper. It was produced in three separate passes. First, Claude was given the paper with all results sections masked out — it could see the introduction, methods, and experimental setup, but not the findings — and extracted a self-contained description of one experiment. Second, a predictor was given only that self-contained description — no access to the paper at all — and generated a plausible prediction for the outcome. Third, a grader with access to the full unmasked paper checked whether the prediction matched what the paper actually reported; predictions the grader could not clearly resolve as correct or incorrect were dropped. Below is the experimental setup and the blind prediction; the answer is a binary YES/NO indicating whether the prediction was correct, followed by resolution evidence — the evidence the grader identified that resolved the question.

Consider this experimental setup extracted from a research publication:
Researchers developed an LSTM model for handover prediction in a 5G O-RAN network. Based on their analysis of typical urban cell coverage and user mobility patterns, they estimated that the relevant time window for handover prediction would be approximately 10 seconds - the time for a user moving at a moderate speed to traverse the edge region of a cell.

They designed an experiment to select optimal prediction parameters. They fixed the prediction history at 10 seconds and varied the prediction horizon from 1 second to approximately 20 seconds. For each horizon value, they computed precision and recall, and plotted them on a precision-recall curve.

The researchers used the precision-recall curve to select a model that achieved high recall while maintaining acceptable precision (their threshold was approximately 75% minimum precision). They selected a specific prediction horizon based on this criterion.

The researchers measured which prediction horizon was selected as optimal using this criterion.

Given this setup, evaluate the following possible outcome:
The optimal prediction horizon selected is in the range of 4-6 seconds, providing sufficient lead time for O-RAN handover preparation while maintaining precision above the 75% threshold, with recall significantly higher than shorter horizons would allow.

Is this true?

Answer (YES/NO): NO